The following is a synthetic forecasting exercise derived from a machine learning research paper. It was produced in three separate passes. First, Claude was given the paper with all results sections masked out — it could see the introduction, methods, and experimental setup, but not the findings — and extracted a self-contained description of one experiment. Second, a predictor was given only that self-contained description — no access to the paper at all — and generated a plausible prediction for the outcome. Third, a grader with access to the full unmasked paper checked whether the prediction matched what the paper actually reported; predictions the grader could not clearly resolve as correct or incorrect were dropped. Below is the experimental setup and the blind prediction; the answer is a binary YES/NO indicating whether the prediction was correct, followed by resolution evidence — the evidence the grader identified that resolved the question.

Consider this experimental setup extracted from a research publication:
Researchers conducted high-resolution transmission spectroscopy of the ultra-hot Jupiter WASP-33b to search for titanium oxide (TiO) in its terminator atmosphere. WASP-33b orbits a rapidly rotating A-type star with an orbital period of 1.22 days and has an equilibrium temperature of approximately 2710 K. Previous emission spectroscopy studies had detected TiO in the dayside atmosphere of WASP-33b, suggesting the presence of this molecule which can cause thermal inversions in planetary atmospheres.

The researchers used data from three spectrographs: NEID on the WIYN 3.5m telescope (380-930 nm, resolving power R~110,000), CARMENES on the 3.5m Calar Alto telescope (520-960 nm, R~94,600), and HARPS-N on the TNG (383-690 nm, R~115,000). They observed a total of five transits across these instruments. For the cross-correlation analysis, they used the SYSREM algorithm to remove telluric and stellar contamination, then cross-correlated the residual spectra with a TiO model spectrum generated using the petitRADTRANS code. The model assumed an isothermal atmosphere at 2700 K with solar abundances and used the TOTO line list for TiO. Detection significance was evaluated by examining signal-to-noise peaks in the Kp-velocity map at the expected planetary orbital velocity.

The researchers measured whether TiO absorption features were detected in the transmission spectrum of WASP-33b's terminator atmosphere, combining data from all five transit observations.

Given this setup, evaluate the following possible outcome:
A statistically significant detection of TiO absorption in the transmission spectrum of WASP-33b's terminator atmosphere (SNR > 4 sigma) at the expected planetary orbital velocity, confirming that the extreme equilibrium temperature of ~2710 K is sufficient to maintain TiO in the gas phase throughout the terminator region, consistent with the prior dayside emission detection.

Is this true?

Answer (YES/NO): NO